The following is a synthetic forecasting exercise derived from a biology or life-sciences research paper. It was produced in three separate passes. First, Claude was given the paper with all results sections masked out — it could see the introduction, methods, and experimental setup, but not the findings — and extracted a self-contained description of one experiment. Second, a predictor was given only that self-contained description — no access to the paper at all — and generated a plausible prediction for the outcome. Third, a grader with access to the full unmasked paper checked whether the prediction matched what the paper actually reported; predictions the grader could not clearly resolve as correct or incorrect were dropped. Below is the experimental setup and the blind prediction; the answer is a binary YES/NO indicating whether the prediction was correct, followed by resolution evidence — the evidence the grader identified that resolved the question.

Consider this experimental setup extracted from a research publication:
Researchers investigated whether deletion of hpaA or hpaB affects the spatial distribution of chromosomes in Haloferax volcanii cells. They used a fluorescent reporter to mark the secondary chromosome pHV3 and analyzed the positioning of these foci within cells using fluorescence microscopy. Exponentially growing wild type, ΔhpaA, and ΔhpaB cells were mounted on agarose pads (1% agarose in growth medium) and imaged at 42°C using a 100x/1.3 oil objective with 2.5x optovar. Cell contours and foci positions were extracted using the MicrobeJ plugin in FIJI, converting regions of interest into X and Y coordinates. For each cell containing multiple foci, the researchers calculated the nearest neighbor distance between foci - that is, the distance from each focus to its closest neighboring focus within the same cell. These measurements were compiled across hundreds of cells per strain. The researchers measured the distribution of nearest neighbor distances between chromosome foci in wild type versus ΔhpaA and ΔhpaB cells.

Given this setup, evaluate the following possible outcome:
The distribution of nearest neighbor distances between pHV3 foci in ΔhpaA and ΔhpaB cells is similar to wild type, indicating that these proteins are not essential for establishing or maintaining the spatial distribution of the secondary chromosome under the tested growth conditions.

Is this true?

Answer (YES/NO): NO